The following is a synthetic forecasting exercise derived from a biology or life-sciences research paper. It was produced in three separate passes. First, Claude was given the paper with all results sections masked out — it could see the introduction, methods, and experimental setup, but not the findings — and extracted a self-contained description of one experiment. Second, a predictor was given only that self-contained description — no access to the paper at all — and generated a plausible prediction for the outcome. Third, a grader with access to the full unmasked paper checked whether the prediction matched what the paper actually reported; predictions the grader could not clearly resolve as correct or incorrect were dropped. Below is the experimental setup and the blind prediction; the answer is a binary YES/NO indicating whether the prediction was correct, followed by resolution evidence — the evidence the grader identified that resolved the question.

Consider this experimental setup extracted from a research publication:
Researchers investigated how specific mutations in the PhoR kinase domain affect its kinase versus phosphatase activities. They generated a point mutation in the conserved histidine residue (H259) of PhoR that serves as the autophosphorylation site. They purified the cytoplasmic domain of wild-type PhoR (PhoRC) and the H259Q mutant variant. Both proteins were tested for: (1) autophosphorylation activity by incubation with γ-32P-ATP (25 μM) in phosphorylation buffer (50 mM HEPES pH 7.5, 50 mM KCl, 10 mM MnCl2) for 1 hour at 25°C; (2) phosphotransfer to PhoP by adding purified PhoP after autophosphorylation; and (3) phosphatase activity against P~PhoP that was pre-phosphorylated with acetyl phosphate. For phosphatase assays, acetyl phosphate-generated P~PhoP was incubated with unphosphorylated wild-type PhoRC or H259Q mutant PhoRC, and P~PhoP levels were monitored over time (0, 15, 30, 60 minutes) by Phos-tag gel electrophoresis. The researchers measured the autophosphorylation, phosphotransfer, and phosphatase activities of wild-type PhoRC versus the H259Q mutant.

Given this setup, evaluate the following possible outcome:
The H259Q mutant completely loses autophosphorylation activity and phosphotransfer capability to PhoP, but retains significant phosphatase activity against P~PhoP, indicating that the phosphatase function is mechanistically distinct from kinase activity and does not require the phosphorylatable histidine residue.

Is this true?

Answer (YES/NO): NO